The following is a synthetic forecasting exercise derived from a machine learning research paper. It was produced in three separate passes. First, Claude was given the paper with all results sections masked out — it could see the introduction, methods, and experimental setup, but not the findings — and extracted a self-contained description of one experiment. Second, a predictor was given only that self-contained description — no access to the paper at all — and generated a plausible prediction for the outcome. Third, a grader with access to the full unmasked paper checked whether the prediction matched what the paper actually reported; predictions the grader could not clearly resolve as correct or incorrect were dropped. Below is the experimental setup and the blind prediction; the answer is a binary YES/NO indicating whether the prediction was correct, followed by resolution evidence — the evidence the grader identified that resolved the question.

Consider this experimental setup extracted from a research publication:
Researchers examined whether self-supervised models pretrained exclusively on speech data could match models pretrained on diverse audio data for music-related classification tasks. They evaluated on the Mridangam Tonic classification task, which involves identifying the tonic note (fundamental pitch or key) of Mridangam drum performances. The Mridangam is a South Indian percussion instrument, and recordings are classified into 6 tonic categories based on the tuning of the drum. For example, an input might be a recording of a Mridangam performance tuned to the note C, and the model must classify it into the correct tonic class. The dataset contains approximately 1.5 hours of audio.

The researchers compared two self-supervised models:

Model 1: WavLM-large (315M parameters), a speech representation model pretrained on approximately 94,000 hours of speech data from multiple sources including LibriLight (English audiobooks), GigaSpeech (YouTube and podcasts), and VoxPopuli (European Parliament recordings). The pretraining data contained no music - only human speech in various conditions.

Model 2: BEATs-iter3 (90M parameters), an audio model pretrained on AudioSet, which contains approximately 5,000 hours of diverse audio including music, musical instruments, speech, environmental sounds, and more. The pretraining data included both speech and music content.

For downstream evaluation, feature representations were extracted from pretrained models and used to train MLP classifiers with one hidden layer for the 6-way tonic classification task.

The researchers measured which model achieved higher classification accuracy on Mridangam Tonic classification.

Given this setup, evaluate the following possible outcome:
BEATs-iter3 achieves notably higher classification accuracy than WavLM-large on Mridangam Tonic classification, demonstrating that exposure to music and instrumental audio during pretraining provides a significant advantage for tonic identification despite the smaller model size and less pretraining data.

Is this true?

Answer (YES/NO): YES